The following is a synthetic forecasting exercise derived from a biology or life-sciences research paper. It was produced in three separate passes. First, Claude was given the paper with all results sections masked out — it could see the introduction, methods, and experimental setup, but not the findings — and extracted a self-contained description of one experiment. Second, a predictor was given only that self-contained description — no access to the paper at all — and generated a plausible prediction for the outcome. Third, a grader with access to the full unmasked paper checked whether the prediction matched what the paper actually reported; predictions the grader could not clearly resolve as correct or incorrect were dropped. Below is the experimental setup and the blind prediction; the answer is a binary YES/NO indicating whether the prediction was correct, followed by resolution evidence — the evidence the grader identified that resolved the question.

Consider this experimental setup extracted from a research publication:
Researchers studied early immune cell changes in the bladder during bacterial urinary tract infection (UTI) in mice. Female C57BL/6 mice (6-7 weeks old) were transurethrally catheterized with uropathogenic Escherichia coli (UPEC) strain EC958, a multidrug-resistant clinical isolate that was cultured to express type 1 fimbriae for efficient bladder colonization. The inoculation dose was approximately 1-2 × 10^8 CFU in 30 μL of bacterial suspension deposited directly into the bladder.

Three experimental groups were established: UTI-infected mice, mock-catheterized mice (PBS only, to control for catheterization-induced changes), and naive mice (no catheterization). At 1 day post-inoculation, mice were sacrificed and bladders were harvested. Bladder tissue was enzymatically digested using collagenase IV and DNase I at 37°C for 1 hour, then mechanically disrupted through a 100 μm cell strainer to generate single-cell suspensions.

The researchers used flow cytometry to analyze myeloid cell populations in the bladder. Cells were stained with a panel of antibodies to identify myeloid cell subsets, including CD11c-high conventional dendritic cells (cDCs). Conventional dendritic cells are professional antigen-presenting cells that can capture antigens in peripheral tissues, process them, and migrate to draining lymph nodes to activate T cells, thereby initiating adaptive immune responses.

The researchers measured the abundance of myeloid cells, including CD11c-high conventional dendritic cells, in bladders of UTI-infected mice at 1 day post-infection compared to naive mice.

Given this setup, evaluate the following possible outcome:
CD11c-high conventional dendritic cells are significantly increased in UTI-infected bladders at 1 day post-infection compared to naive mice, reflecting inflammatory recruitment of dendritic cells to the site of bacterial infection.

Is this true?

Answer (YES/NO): YES